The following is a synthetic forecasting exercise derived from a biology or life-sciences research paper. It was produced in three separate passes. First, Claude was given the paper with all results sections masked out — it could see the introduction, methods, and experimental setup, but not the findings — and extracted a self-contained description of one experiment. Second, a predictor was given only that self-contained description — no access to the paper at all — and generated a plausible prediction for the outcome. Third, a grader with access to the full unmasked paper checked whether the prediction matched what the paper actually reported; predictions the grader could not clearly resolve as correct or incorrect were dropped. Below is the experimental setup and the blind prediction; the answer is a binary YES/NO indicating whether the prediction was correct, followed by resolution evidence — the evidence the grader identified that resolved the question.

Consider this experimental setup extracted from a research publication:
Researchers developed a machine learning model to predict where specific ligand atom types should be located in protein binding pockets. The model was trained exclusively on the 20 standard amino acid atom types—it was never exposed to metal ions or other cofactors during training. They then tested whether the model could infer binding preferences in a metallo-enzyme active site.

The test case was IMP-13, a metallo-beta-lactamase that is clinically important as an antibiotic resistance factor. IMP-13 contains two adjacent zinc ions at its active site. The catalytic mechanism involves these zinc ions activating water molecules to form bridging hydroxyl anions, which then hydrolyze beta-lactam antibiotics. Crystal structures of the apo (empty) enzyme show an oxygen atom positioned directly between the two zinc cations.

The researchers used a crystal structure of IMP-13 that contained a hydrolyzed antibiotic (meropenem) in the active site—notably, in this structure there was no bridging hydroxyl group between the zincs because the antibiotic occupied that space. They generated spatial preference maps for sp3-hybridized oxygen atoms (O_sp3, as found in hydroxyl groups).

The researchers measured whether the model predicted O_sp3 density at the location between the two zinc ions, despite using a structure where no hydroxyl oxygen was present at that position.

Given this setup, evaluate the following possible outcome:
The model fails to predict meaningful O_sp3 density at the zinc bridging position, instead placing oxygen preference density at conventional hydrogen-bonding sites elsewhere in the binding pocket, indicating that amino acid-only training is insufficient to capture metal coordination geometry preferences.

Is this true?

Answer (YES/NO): NO